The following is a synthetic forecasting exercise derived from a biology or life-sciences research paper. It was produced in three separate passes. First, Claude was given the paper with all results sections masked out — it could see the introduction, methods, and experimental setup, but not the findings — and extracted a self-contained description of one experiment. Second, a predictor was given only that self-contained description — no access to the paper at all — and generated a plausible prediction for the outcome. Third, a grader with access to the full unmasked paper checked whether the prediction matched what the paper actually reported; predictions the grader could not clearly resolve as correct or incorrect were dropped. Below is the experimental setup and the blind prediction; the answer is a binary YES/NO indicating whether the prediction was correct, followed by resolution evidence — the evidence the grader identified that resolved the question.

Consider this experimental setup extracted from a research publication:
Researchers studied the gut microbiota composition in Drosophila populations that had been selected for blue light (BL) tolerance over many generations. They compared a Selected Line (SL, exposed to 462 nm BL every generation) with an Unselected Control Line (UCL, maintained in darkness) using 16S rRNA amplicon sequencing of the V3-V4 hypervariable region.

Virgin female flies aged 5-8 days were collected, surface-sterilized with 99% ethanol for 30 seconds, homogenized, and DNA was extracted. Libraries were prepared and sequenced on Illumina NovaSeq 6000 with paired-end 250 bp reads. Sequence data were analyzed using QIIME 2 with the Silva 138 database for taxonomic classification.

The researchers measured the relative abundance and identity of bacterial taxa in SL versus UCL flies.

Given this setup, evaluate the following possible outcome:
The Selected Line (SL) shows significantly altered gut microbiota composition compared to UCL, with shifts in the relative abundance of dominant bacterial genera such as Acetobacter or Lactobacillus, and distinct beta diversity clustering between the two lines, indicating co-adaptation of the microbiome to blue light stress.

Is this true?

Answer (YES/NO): NO